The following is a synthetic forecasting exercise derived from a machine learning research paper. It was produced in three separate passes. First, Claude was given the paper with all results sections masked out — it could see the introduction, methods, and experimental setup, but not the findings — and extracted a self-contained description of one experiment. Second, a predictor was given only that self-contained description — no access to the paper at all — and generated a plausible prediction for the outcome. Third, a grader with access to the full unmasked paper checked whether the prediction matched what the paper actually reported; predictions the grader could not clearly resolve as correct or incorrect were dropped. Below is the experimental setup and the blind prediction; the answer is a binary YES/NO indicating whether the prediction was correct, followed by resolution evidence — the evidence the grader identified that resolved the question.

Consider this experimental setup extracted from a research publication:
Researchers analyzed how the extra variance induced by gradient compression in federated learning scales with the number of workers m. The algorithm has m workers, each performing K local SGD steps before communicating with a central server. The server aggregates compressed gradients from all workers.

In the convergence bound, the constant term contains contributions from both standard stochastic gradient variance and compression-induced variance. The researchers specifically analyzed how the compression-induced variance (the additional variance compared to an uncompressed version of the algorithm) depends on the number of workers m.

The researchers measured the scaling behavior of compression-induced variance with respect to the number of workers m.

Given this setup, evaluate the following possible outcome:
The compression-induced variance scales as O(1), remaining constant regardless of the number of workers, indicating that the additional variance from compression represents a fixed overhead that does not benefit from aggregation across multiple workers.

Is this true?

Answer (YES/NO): NO